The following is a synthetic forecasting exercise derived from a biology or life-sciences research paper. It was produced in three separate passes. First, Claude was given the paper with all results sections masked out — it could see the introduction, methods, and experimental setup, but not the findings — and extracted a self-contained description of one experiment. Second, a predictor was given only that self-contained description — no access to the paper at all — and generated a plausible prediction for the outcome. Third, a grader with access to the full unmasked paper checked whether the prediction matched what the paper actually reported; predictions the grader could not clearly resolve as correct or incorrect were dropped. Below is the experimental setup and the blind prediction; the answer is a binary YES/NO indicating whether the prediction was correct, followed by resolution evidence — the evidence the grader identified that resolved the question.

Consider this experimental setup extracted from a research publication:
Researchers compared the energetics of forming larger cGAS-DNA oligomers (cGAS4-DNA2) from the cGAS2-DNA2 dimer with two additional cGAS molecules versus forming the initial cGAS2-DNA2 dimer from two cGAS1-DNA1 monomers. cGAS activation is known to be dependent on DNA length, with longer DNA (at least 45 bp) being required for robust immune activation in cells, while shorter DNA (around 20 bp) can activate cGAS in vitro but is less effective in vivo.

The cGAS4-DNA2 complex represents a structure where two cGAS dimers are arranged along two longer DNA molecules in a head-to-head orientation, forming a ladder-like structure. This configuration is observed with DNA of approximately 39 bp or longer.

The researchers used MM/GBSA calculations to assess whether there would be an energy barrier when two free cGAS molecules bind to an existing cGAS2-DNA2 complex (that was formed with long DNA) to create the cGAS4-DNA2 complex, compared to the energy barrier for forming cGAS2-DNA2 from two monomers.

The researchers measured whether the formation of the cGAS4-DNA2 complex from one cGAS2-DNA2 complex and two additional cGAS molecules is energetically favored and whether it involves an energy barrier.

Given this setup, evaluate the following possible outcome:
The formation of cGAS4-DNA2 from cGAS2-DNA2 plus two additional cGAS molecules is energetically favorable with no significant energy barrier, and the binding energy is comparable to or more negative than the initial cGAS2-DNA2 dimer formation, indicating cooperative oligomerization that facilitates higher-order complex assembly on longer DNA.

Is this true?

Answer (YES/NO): YES